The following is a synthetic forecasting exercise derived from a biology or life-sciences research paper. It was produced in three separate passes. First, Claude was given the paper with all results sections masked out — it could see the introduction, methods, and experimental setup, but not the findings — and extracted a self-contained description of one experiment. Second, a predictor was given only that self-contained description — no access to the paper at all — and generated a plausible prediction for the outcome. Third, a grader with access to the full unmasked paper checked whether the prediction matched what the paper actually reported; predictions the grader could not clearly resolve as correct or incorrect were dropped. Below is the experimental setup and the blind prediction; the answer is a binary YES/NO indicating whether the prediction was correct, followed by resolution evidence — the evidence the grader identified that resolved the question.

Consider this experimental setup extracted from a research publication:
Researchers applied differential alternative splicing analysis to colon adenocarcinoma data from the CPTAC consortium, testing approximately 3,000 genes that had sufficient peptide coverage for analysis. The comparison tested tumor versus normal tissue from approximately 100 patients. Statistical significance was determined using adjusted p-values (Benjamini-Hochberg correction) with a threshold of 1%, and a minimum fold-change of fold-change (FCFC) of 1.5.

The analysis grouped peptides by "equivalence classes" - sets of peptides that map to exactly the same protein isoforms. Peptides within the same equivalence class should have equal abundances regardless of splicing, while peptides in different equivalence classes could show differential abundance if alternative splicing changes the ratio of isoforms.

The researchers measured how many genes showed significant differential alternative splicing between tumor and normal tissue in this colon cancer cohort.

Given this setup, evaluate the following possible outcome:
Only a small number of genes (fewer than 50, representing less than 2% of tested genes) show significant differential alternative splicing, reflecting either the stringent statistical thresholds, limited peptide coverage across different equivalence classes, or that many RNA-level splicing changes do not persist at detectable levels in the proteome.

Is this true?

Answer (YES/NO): NO